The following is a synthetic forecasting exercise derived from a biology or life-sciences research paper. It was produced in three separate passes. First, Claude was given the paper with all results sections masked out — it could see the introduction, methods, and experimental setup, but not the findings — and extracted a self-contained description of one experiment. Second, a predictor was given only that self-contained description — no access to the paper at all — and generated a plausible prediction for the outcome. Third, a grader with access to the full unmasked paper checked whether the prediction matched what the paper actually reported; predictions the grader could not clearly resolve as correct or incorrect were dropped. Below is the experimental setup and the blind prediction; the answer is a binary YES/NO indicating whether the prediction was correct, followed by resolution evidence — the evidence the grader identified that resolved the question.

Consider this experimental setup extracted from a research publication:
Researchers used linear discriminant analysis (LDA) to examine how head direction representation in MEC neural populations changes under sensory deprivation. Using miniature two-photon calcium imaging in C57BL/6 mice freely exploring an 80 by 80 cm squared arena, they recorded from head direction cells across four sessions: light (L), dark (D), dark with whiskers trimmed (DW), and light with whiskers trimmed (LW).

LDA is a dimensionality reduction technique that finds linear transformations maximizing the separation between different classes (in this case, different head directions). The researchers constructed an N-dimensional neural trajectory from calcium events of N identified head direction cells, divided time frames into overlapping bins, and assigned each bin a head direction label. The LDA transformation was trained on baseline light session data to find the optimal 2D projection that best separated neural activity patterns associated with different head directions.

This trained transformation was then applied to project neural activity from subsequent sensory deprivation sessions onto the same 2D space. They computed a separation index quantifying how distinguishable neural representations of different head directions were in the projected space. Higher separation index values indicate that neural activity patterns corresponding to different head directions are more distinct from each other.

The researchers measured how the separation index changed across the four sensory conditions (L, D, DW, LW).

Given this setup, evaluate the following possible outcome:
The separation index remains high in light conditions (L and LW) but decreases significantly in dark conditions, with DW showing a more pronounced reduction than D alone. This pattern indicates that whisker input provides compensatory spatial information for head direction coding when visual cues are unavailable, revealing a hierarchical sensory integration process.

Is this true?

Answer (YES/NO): NO